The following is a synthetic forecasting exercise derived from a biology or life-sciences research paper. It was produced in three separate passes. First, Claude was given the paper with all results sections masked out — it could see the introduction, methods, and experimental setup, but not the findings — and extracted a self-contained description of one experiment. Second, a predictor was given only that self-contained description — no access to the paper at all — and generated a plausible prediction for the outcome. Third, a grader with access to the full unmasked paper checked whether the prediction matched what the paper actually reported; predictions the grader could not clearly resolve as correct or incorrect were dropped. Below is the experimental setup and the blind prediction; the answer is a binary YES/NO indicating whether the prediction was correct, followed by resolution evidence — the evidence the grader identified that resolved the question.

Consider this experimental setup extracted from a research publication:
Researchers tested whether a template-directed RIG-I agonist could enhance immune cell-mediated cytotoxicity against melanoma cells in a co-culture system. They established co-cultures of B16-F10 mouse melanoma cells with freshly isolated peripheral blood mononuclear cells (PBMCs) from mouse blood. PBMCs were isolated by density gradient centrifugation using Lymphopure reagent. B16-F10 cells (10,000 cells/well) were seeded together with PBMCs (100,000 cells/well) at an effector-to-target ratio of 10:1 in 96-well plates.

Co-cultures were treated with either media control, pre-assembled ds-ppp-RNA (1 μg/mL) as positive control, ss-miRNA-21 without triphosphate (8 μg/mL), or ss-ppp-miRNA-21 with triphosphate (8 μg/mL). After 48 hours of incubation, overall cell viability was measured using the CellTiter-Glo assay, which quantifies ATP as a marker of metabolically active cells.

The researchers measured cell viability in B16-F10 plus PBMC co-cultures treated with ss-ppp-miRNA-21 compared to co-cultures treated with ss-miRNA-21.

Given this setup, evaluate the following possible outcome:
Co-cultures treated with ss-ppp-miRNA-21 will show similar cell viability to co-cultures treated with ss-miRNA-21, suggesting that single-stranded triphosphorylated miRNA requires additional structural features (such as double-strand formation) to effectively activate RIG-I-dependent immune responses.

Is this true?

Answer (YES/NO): YES